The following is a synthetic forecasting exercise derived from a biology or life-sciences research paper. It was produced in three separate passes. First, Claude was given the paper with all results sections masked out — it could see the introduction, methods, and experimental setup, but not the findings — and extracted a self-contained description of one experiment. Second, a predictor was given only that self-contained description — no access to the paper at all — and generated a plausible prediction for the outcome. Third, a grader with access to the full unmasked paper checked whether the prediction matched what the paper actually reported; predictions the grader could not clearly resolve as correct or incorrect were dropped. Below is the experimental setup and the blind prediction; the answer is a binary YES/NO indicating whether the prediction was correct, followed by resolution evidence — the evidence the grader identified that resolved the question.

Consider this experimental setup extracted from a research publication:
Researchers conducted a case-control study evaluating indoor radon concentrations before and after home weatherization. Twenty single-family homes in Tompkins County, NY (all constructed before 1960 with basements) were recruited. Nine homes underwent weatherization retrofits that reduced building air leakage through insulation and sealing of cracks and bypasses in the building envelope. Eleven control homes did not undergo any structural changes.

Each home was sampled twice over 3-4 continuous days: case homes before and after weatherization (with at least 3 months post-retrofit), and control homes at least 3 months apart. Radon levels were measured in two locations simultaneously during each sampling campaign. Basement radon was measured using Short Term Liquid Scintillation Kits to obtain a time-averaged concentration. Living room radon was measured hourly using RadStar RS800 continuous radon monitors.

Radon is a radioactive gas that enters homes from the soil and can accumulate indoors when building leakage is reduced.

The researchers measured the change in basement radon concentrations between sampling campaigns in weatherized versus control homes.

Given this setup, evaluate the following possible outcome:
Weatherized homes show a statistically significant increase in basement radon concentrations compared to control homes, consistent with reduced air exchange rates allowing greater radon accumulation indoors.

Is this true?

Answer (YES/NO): YES